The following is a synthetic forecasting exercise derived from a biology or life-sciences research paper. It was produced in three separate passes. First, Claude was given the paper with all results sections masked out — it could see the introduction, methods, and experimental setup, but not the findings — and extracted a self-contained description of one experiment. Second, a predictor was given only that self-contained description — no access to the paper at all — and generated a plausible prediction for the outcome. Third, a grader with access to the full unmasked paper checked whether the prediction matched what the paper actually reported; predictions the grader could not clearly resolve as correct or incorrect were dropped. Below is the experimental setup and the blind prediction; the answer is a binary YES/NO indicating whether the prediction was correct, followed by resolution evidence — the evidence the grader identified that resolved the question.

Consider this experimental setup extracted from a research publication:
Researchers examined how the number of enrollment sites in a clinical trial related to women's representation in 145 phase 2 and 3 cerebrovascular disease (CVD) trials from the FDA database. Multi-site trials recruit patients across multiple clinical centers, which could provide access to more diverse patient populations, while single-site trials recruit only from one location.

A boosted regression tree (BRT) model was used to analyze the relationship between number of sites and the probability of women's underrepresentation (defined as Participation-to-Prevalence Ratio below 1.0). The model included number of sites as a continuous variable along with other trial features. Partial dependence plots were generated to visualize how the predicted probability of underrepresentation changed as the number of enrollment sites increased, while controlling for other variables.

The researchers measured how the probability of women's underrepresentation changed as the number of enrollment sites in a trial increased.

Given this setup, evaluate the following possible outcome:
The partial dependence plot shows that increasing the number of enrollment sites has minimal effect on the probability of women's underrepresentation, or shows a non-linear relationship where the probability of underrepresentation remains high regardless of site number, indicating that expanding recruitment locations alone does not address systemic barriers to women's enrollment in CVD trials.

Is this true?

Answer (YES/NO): NO